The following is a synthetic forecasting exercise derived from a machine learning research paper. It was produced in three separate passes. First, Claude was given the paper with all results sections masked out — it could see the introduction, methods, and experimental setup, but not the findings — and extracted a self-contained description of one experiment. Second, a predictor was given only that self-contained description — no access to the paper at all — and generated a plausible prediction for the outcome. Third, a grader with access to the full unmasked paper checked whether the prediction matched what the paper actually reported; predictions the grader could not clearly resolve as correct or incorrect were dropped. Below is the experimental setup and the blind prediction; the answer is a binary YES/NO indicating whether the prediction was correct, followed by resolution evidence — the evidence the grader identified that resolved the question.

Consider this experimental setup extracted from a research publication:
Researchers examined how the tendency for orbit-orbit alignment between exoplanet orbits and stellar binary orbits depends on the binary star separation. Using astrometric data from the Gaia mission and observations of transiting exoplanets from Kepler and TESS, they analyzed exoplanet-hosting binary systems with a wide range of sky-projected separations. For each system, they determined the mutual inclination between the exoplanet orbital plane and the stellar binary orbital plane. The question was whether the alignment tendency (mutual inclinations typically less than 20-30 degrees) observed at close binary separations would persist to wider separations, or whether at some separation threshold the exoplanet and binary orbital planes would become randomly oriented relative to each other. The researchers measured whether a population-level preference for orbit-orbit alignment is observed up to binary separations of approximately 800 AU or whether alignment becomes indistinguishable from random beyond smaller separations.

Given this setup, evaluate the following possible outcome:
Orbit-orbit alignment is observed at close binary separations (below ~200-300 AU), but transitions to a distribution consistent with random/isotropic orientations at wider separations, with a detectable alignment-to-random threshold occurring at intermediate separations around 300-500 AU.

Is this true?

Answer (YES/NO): NO